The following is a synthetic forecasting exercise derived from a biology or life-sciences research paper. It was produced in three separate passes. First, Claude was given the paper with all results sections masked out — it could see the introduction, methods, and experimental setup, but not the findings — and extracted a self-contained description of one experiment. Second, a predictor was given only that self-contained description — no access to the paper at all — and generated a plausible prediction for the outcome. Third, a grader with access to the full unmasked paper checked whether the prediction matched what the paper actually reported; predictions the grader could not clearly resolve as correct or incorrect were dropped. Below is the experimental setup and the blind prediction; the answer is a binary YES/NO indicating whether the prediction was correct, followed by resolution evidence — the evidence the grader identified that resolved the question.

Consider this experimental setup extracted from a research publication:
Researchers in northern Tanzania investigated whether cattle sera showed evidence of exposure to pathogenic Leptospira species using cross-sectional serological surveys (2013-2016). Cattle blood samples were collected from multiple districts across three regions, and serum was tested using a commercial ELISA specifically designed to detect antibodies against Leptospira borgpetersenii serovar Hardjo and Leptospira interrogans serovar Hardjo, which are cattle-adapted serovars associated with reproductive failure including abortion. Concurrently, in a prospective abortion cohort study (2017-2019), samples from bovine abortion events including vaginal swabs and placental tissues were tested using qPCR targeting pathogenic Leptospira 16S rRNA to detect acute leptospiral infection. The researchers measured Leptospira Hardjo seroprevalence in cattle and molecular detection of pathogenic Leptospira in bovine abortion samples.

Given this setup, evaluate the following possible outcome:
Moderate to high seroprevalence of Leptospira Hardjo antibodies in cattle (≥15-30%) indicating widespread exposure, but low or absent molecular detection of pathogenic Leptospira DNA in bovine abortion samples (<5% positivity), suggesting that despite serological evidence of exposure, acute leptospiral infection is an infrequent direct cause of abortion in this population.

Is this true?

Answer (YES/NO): YES